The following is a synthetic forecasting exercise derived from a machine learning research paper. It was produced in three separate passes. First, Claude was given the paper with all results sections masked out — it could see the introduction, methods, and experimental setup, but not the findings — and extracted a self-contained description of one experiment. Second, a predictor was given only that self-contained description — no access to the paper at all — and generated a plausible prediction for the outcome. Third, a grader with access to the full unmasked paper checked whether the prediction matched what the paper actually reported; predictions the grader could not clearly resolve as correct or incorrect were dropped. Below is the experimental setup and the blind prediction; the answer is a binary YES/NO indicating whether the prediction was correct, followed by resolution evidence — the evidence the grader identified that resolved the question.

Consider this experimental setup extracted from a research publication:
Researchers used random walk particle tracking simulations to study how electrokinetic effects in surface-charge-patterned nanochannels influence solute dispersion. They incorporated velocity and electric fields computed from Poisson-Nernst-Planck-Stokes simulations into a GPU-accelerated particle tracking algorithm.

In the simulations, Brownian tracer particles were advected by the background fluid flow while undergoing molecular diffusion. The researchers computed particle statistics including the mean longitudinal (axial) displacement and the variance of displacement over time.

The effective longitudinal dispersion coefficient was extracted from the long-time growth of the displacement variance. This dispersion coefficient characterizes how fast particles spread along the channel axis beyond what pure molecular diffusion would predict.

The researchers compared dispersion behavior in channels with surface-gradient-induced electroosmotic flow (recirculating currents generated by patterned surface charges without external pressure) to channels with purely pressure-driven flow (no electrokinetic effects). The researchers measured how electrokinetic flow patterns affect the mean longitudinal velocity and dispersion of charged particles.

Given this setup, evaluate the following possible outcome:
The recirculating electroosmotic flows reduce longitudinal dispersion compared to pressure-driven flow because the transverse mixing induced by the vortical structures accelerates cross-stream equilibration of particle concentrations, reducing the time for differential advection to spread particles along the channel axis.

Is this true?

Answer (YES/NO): NO